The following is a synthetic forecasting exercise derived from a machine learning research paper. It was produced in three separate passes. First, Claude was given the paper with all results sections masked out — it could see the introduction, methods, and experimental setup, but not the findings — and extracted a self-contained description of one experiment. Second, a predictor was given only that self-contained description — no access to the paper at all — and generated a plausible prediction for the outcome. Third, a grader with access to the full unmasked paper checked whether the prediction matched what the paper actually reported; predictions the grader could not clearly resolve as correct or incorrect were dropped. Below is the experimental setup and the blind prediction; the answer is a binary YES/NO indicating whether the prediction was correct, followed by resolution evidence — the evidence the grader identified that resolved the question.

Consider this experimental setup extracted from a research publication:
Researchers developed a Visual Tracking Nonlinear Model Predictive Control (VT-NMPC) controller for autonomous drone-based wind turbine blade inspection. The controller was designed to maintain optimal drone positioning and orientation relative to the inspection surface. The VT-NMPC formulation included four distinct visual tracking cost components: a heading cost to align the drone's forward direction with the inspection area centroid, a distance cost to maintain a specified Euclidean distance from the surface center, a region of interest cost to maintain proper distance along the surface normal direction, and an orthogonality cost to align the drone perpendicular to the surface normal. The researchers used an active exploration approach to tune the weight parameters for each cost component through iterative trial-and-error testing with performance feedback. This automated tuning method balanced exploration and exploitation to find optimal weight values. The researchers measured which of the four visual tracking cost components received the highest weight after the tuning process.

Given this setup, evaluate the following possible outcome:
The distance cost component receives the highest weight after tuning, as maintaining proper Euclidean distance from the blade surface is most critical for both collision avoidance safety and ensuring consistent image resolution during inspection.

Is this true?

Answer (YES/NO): NO